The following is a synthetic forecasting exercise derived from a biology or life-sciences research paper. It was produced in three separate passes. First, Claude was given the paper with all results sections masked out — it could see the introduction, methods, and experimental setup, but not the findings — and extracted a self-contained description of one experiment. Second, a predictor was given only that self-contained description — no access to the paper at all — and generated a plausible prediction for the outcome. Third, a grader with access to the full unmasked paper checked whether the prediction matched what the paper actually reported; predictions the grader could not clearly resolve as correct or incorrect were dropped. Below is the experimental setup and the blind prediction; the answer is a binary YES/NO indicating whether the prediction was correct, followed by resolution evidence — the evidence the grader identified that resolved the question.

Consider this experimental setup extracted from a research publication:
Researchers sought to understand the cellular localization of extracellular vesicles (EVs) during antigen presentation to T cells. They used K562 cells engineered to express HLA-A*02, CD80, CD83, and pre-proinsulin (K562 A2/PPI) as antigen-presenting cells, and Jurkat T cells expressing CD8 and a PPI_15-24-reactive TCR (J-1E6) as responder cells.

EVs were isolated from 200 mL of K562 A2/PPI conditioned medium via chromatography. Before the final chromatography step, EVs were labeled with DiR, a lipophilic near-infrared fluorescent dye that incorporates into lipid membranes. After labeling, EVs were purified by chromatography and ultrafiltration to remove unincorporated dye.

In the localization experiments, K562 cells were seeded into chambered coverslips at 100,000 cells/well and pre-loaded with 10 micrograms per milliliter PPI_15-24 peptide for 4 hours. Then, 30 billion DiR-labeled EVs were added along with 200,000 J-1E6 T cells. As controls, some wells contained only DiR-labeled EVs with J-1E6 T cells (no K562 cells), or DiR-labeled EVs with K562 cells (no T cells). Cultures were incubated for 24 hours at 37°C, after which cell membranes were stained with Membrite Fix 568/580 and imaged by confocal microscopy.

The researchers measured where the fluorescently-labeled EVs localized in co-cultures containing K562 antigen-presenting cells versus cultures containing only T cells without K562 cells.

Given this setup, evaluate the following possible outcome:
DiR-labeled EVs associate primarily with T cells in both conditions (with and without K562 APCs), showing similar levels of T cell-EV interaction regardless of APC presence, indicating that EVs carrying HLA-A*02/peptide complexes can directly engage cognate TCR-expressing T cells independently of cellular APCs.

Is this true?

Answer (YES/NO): NO